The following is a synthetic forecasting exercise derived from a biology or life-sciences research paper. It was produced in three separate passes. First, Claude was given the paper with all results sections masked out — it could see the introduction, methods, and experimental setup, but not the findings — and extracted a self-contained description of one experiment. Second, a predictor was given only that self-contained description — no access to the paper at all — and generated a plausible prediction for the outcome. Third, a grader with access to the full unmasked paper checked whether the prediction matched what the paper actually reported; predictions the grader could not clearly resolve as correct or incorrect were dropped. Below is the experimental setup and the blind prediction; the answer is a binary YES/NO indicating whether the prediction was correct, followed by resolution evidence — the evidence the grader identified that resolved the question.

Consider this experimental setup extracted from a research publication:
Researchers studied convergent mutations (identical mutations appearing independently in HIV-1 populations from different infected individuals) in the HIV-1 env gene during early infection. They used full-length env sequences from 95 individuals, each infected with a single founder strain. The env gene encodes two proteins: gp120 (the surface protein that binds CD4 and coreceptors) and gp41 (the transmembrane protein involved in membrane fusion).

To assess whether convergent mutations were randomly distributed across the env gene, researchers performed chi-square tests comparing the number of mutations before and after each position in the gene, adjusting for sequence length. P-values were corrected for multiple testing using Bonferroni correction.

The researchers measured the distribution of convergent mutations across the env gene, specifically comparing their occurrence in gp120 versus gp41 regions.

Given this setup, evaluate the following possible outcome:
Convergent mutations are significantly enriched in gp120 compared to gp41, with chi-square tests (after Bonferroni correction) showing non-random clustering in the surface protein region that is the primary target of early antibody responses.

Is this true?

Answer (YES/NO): NO